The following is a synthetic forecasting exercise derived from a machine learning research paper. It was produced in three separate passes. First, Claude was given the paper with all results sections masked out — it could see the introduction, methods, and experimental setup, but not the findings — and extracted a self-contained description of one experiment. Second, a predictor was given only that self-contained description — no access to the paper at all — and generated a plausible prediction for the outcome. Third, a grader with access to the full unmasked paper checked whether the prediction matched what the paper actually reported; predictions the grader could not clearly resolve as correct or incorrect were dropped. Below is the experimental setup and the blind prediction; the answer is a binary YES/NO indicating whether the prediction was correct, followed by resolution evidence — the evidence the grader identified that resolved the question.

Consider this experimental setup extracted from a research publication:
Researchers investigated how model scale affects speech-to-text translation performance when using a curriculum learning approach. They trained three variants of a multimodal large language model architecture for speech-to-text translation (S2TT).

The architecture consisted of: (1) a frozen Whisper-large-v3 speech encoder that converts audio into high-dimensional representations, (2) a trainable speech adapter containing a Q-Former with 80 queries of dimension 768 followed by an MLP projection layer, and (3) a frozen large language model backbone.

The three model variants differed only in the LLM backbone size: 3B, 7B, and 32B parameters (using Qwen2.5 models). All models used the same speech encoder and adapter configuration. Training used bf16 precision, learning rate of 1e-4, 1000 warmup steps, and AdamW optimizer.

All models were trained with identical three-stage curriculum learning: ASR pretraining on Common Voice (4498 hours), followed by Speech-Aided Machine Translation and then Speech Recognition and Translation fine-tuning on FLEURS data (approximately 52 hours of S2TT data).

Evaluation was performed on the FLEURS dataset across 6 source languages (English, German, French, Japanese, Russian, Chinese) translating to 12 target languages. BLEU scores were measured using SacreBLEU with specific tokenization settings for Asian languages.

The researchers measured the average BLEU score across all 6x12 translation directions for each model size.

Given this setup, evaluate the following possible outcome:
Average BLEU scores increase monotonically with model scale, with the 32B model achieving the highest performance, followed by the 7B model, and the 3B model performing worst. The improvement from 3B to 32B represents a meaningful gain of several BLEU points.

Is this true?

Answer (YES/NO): YES